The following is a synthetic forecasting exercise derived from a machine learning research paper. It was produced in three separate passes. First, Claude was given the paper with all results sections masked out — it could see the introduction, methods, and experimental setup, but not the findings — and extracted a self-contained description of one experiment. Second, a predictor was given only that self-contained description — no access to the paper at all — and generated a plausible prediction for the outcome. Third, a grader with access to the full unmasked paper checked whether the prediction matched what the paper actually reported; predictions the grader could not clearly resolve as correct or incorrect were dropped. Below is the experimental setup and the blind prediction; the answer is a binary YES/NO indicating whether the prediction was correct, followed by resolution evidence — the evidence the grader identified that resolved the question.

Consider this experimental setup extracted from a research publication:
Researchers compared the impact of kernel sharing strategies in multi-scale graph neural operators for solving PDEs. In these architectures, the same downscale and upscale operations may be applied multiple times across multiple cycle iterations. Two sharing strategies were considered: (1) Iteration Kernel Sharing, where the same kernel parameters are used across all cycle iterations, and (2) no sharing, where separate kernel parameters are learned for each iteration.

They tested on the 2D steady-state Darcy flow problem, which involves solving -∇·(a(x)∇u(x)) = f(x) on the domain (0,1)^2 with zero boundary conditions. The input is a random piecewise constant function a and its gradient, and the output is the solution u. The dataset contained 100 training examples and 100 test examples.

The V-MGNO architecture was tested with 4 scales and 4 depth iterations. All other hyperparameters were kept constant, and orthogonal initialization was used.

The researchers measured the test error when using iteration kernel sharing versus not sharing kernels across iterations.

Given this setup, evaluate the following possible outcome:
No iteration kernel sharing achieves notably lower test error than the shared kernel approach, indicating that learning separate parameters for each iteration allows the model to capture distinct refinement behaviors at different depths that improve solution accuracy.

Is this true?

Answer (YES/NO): NO